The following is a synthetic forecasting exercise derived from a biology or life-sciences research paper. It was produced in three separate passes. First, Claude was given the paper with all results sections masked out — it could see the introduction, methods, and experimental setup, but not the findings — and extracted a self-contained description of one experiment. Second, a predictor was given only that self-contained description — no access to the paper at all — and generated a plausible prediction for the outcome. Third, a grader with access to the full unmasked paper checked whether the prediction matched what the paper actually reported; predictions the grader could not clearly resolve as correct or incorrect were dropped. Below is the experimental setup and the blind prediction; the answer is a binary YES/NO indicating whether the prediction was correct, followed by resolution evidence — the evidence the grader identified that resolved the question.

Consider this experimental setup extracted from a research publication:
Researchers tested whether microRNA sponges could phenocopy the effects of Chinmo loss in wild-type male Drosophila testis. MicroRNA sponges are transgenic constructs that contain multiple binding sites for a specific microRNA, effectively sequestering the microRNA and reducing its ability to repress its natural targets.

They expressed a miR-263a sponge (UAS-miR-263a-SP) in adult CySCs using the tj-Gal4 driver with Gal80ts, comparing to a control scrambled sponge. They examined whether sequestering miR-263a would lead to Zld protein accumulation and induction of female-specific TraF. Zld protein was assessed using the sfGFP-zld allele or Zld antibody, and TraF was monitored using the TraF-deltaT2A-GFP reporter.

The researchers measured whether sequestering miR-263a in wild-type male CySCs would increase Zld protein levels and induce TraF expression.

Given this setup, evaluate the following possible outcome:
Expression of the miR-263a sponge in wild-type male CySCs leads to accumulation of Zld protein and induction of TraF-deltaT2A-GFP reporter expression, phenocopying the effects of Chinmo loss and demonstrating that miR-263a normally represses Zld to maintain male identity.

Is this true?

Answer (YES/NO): NO